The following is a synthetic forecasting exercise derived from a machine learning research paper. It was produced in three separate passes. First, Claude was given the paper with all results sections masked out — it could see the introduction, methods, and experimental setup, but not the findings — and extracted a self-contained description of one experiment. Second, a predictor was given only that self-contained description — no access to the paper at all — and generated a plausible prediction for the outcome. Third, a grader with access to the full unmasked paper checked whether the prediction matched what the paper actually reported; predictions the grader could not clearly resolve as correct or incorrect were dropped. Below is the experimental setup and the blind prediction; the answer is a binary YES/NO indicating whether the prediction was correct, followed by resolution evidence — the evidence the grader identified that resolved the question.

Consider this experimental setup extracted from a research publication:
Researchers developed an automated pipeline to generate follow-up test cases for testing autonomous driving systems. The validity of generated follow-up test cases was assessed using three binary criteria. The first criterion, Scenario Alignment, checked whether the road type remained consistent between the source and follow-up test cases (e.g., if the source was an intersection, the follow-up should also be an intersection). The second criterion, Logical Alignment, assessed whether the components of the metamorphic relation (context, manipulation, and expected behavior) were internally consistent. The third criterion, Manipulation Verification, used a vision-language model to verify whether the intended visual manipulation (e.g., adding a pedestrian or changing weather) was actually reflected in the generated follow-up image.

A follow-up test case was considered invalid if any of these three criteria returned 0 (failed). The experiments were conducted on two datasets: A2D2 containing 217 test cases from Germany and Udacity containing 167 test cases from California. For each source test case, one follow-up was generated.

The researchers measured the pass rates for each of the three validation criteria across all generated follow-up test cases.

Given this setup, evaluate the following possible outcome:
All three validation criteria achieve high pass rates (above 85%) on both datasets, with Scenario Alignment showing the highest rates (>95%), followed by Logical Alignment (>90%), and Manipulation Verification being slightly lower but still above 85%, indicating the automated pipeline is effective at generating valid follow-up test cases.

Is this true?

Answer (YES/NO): NO